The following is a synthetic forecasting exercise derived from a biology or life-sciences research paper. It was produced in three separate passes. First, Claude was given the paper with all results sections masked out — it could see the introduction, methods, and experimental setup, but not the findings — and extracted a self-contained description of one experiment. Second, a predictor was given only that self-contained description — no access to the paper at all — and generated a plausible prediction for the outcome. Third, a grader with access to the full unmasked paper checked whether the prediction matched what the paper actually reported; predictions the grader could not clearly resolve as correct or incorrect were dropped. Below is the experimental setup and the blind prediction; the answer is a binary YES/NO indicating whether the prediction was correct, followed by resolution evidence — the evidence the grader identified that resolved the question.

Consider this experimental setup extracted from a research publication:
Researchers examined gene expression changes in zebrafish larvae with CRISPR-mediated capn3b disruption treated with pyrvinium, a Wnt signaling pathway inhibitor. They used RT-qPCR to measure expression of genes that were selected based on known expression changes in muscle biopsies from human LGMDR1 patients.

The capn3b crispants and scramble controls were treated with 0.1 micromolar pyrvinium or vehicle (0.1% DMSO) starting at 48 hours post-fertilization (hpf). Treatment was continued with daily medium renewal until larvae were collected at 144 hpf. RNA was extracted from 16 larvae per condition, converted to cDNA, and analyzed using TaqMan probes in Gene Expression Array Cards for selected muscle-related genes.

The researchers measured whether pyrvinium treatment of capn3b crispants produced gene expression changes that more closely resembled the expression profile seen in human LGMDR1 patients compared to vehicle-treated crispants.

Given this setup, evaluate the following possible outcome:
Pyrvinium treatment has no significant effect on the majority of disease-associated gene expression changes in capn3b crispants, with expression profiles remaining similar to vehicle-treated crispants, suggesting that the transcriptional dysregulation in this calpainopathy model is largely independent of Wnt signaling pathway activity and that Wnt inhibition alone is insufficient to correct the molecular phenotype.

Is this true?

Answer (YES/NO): NO